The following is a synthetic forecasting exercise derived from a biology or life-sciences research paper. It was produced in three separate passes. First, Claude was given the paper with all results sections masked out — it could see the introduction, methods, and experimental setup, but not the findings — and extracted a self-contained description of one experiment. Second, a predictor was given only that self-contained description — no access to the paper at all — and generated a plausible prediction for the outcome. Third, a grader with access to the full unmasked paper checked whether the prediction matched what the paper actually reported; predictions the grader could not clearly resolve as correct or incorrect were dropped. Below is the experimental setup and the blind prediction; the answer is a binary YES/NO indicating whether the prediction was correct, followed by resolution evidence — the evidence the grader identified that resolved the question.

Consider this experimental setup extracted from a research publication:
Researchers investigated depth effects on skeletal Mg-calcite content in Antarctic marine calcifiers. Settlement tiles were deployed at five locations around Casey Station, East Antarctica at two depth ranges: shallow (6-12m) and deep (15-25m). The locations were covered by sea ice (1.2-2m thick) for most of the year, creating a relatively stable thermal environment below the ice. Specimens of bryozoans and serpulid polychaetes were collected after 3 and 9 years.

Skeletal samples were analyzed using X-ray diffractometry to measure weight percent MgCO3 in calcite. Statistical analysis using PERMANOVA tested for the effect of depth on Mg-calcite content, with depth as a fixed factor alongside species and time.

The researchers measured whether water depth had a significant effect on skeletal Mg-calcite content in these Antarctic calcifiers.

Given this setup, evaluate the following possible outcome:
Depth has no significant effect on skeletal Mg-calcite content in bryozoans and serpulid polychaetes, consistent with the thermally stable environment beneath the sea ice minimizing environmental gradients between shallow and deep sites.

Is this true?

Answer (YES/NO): NO